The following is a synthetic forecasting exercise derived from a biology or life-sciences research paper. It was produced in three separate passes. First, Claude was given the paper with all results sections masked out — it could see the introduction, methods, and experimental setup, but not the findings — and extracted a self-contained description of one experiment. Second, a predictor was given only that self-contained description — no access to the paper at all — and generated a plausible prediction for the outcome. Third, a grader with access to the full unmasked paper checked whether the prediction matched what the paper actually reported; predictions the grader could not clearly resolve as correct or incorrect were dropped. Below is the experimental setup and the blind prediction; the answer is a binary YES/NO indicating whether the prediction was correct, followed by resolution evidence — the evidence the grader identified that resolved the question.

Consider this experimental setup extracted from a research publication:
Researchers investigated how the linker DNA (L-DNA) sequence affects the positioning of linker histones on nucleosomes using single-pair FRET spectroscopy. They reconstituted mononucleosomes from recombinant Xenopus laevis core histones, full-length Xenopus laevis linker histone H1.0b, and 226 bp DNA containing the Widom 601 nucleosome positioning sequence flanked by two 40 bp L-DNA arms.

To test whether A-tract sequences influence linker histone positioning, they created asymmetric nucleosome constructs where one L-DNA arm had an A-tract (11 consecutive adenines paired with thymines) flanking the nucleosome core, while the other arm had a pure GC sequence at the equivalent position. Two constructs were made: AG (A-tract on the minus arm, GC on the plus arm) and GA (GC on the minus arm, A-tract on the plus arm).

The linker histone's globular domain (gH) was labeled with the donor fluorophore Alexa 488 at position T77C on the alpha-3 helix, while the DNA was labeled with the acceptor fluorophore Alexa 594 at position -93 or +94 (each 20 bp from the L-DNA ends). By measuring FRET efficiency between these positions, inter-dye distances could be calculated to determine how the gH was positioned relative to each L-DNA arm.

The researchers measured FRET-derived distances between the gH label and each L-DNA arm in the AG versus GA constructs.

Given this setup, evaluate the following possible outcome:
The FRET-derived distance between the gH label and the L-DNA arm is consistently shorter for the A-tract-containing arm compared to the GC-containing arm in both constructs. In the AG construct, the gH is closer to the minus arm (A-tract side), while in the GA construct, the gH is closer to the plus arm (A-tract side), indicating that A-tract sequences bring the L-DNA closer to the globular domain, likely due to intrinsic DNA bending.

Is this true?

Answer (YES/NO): NO